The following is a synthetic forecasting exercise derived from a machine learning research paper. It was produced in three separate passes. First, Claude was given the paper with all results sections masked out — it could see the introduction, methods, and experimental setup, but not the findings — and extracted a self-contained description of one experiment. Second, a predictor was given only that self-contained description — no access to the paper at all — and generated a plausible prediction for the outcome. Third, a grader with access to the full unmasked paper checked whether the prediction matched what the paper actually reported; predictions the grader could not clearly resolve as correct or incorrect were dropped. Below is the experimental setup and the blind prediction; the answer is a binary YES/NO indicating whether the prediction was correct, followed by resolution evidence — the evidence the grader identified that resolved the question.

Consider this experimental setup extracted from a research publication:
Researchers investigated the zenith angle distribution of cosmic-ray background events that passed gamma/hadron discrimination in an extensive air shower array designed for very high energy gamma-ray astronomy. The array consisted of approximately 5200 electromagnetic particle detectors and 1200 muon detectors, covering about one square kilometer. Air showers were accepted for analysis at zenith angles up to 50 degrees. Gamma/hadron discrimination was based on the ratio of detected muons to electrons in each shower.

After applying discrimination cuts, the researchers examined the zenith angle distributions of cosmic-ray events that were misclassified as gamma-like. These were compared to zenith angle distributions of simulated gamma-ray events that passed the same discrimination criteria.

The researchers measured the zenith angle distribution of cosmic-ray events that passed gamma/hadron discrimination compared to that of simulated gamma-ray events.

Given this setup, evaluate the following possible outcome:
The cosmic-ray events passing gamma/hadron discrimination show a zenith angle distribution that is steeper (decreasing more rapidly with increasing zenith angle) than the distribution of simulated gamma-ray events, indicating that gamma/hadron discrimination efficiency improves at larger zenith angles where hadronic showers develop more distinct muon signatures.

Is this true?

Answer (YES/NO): NO